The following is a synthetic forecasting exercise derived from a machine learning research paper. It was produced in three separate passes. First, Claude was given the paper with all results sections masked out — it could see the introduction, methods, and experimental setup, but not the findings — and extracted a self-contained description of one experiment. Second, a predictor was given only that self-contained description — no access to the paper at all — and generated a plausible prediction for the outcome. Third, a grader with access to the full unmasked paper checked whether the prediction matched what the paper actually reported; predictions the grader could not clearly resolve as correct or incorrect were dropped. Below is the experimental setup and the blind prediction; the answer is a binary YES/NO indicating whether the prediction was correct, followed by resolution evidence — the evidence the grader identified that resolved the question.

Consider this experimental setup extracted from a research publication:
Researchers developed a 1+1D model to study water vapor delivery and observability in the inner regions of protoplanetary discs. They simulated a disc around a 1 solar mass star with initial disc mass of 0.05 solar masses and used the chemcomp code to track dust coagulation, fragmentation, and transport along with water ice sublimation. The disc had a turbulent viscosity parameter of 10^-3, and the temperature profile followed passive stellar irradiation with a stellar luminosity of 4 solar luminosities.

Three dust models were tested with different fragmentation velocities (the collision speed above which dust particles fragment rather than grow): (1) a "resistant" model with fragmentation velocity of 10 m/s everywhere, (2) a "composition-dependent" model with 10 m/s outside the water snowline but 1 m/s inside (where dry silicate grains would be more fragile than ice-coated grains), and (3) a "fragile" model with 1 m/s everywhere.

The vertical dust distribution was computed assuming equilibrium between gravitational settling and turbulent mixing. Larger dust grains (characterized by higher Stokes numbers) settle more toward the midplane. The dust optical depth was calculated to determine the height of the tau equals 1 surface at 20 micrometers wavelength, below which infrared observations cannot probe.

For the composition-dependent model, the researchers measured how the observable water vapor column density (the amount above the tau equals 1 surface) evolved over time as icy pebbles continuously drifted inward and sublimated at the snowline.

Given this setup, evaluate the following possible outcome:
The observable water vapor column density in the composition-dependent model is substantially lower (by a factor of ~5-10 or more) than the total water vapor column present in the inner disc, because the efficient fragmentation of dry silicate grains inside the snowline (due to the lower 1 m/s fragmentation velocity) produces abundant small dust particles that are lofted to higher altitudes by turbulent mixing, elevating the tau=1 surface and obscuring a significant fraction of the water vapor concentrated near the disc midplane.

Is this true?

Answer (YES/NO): NO